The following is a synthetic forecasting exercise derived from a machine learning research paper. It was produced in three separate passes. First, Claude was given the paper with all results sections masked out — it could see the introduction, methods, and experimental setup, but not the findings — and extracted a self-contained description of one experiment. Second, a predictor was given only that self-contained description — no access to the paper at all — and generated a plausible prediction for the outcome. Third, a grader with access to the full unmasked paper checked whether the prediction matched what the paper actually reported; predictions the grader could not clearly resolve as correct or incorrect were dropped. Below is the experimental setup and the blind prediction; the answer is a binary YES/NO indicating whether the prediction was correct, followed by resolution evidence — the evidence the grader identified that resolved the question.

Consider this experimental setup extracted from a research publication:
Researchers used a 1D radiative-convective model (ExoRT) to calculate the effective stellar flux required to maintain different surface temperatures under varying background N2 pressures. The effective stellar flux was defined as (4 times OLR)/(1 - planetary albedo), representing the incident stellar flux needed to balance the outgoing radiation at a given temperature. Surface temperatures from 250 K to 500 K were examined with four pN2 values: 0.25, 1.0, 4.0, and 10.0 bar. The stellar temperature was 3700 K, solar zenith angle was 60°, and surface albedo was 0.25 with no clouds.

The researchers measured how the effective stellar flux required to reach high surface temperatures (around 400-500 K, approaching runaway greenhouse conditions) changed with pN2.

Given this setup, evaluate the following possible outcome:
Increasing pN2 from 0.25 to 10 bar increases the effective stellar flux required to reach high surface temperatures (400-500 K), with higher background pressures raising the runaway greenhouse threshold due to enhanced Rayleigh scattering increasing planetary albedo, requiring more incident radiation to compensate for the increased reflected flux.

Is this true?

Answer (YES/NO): NO